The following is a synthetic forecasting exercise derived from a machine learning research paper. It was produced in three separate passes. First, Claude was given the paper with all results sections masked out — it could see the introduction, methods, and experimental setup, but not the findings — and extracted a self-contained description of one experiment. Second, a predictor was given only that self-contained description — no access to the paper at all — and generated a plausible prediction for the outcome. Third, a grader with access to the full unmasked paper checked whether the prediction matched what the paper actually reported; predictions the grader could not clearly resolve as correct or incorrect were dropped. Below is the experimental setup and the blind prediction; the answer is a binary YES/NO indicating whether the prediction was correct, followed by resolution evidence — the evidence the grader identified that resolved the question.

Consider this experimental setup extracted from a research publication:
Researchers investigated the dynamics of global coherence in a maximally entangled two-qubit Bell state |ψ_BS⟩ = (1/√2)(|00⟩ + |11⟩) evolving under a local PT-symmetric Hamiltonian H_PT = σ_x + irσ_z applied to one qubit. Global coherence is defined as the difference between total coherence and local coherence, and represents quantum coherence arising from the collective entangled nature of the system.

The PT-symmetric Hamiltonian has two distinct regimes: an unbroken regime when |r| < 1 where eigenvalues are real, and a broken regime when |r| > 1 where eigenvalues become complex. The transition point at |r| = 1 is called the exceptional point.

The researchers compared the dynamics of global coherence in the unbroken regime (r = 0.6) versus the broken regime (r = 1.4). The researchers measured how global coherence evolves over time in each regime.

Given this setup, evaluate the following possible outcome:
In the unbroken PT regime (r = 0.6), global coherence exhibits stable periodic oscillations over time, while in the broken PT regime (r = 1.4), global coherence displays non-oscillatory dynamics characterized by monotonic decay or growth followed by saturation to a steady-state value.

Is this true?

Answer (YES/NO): NO